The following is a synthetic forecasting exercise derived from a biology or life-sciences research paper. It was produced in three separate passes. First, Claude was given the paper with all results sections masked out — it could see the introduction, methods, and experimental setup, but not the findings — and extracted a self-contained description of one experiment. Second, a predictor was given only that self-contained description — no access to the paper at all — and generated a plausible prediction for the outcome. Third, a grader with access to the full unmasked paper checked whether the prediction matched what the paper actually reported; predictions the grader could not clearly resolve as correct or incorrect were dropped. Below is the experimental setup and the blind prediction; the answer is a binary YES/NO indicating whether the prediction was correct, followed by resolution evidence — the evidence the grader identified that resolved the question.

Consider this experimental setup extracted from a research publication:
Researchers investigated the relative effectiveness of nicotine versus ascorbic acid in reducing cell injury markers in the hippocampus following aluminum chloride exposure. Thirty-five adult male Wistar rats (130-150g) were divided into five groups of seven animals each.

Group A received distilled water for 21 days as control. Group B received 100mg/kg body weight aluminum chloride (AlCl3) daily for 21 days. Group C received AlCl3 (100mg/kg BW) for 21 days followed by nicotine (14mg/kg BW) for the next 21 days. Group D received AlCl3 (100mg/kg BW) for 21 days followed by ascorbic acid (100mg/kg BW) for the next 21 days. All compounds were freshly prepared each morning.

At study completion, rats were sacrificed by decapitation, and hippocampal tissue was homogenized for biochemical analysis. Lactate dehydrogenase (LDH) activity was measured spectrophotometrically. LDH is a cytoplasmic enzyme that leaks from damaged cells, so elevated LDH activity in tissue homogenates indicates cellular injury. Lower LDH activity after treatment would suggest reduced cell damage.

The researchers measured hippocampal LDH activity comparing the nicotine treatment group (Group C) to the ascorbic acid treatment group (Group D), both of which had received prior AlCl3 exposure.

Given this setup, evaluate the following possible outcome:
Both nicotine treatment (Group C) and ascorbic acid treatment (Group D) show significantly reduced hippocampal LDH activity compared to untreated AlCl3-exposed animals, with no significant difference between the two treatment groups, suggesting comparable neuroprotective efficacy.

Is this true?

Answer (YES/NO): NO